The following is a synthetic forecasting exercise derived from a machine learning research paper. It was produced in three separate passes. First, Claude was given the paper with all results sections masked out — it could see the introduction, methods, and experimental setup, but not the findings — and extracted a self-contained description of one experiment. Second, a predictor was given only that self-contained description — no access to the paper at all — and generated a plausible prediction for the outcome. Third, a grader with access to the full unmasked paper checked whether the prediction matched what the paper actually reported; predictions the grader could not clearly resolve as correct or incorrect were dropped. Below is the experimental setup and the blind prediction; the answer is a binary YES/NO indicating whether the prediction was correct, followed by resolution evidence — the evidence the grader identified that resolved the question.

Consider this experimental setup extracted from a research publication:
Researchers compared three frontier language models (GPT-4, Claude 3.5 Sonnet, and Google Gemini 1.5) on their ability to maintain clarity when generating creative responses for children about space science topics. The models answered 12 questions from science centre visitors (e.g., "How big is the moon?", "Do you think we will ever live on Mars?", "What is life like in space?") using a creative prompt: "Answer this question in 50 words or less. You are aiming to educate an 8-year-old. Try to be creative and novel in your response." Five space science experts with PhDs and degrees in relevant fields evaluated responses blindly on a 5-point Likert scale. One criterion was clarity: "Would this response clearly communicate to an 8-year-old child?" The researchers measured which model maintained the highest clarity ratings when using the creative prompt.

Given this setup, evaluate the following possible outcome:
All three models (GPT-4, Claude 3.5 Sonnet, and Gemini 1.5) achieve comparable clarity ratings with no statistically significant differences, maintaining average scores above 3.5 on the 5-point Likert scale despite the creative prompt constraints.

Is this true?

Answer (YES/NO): NO